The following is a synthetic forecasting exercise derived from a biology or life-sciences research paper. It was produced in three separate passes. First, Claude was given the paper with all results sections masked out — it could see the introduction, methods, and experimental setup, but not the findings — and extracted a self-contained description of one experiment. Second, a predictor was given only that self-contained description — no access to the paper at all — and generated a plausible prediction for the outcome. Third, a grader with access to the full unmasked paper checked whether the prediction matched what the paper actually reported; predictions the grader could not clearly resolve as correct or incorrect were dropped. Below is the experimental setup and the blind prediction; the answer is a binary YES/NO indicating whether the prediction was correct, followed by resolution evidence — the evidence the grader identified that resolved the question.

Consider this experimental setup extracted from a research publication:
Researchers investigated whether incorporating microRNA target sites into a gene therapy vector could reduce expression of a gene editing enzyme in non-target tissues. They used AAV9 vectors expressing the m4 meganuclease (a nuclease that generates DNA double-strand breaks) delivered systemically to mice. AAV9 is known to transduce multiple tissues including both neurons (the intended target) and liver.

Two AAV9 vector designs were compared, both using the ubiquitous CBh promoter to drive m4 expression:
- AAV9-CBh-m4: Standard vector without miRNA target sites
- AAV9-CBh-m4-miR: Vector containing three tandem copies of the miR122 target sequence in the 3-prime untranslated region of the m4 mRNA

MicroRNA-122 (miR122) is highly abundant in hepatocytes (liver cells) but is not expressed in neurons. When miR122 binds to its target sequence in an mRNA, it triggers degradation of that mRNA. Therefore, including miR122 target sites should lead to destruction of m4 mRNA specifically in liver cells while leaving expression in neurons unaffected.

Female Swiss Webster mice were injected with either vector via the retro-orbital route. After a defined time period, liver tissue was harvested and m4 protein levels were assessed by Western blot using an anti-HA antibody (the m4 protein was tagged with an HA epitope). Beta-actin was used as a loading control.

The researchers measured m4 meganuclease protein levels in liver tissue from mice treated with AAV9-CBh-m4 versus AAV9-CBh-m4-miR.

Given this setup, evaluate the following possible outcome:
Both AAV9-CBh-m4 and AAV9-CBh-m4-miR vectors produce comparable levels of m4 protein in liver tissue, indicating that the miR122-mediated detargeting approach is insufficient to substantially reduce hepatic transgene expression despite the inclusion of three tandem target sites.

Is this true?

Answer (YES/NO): NO